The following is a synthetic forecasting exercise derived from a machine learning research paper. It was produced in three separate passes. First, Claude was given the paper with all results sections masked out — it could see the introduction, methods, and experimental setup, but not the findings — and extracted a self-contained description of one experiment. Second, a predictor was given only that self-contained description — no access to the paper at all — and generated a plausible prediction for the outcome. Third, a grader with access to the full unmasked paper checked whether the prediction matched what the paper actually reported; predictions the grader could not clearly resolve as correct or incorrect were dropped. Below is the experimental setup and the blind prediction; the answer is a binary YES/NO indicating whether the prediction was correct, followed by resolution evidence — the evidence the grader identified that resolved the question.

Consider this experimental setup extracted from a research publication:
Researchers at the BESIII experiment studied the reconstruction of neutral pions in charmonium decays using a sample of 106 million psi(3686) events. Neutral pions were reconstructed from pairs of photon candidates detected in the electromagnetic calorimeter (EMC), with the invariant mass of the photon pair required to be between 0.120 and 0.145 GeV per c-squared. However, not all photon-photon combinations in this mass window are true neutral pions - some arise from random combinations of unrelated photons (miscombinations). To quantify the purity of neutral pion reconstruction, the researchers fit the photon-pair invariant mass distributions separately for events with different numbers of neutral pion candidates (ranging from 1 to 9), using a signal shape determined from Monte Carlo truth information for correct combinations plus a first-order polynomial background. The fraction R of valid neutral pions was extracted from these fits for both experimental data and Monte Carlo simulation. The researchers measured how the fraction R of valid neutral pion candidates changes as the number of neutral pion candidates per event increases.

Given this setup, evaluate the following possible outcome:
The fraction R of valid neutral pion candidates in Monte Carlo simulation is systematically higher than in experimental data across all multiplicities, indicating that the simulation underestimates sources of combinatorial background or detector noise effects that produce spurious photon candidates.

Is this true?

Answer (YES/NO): NO